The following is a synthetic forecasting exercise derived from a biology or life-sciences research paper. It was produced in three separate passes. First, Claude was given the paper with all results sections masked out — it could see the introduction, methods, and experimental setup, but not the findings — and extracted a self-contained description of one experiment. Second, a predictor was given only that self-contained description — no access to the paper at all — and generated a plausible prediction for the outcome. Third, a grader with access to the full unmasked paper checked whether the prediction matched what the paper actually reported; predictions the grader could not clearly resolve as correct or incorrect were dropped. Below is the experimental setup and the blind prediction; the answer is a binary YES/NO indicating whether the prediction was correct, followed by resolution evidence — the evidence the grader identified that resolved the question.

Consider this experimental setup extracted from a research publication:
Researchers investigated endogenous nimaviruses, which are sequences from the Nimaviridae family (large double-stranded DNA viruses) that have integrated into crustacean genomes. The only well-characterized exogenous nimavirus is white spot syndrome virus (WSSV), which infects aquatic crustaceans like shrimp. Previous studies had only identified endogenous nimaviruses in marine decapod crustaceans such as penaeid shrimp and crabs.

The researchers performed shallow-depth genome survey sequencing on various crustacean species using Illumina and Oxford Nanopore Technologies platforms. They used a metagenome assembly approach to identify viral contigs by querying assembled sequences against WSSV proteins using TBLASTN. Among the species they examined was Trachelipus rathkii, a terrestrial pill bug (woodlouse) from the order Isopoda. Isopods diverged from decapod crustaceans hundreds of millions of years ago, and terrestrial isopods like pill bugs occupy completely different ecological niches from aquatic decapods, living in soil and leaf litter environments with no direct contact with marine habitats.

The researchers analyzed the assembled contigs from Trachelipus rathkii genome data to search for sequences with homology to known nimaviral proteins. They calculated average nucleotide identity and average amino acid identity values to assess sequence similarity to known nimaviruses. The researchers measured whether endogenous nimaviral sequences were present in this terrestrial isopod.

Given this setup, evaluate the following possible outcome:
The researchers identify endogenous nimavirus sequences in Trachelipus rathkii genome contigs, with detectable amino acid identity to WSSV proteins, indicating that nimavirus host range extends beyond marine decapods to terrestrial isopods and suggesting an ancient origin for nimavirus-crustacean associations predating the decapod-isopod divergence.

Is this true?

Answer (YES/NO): YES